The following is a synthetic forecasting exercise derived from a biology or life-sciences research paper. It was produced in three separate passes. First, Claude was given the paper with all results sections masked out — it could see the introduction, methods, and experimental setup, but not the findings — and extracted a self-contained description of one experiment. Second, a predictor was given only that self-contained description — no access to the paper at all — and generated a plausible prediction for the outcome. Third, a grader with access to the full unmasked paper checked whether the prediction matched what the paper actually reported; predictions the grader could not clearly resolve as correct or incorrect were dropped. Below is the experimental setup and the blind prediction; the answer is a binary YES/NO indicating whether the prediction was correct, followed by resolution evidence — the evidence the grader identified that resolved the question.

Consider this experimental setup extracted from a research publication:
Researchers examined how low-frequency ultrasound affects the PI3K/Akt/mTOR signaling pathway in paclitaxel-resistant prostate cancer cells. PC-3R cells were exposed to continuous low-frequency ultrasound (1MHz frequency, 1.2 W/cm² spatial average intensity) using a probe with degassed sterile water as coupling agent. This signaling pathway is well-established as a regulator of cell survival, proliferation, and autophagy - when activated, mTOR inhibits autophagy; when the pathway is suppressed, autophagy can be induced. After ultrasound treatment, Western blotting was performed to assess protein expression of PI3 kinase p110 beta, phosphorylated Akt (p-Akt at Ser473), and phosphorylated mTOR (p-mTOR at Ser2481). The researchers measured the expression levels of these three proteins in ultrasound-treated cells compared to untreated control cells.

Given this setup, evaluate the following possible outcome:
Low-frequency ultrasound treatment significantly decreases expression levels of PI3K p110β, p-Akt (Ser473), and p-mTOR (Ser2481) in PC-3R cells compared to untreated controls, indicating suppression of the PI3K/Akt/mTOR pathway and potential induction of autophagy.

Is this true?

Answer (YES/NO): YES